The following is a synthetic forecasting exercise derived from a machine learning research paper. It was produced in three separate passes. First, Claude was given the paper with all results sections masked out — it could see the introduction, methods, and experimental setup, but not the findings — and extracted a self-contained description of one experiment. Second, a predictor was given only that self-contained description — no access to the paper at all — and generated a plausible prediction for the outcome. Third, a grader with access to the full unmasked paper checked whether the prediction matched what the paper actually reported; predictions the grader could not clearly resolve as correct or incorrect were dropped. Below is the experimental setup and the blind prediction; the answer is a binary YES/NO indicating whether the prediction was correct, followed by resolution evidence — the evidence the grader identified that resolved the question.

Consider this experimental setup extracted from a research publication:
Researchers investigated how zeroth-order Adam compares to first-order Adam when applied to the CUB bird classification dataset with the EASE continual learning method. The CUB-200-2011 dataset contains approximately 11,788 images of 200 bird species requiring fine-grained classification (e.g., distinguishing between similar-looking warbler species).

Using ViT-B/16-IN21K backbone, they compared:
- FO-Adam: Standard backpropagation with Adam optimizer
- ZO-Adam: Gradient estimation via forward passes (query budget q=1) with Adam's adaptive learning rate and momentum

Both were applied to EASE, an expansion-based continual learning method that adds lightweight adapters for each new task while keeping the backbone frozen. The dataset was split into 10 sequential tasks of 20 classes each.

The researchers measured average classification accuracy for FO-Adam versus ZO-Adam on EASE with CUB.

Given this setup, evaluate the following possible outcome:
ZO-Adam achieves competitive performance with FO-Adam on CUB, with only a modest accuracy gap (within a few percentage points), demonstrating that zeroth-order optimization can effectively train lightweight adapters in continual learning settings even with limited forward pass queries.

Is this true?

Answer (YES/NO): NO